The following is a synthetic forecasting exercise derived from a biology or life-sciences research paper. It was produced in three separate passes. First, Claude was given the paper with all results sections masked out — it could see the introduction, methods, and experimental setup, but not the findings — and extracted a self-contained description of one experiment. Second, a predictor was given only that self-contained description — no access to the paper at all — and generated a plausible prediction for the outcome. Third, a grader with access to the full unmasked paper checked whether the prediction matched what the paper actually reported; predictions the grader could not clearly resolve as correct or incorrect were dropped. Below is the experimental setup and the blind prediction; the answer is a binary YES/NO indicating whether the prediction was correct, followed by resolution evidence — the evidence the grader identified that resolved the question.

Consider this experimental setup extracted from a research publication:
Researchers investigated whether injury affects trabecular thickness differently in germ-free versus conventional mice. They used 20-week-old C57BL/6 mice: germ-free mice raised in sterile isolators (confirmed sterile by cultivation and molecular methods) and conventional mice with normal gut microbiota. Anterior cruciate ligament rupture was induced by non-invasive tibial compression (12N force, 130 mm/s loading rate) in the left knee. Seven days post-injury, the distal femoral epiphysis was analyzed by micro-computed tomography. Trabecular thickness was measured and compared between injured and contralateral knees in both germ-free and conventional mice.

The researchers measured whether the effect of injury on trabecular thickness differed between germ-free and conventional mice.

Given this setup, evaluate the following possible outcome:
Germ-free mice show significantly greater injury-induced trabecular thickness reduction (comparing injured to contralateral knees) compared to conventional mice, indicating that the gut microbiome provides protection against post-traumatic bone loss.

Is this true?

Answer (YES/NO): NO